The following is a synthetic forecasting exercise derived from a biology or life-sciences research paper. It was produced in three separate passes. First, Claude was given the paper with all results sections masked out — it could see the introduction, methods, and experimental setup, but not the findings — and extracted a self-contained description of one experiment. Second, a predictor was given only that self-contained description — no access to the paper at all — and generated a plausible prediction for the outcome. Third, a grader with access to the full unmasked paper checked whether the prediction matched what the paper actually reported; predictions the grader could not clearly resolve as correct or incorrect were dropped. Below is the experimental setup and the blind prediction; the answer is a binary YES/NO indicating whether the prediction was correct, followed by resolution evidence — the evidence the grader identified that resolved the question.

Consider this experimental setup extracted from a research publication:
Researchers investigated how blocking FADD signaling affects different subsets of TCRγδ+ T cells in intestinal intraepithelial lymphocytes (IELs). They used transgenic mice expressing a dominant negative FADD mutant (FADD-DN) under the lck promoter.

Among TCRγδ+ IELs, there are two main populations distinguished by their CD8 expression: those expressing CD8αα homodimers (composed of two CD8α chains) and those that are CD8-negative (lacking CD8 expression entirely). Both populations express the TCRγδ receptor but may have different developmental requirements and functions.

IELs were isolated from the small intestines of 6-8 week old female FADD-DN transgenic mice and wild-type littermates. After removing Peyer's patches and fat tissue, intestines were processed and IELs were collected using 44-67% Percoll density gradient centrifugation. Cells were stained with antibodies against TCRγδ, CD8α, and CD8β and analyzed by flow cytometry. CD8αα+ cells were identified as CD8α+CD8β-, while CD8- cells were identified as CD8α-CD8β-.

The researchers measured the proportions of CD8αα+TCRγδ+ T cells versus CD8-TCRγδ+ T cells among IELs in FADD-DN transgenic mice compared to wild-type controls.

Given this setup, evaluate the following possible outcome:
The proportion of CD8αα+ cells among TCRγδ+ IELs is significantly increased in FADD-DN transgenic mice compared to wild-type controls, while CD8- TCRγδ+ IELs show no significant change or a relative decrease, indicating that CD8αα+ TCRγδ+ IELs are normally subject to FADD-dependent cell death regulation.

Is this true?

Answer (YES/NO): NO